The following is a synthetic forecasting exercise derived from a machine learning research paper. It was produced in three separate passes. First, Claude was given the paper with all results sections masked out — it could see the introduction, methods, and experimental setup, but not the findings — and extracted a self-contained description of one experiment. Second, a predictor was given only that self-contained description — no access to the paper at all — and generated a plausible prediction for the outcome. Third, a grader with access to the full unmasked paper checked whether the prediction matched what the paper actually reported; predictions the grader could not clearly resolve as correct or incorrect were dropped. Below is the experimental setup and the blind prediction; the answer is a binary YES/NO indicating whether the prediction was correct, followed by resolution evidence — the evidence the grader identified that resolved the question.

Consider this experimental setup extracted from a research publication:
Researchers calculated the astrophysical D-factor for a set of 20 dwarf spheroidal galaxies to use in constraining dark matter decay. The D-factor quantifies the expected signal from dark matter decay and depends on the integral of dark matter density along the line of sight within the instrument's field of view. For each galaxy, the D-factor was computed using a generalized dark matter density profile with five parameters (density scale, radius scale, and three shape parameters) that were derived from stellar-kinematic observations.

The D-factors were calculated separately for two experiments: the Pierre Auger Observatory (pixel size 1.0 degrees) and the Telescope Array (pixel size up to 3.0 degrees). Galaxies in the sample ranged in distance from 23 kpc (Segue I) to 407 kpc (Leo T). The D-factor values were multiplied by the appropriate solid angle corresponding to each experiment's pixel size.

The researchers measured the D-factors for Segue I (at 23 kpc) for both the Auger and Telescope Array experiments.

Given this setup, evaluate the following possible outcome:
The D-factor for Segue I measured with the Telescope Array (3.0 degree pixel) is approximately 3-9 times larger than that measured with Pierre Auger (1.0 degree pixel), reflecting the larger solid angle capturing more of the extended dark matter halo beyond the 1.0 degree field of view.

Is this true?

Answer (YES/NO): YES